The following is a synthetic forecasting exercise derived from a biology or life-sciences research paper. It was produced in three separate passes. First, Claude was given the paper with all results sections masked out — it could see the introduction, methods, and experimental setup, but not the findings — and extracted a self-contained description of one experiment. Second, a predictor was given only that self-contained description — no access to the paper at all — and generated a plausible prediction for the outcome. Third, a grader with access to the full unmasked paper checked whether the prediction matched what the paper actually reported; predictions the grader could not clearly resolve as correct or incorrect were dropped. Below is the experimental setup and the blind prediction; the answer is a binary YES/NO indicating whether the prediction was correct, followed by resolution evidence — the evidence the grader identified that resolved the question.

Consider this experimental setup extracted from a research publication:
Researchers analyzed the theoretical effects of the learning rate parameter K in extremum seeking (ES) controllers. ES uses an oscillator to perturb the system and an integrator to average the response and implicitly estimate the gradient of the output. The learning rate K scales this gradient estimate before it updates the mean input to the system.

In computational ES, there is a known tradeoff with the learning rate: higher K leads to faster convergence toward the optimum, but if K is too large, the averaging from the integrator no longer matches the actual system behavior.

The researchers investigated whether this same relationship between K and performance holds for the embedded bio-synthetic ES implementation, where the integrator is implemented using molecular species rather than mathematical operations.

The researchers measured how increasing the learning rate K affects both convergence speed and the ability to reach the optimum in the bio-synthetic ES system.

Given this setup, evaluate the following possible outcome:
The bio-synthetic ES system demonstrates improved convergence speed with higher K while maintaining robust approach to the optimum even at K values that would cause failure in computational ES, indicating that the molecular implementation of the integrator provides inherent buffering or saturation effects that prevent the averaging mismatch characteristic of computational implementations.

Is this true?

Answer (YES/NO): NO